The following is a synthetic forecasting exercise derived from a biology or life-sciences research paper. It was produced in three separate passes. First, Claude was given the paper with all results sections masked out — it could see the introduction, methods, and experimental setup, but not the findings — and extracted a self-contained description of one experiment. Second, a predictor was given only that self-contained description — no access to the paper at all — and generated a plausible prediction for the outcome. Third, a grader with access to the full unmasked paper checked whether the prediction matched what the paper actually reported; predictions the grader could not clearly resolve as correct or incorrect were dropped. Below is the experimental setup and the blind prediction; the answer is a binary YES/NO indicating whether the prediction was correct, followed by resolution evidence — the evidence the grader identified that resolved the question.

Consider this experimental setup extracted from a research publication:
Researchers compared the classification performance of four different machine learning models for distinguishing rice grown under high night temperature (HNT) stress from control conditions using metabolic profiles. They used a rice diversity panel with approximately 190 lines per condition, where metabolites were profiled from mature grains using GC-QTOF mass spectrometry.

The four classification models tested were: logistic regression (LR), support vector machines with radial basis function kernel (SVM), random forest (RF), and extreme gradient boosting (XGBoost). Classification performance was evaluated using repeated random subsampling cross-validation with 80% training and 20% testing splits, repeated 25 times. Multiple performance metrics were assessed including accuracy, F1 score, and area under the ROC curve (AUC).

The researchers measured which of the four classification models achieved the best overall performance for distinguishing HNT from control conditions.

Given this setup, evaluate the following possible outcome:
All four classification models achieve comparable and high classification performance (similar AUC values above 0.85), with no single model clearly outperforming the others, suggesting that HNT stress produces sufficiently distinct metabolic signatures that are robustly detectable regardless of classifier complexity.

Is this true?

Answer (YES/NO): NO